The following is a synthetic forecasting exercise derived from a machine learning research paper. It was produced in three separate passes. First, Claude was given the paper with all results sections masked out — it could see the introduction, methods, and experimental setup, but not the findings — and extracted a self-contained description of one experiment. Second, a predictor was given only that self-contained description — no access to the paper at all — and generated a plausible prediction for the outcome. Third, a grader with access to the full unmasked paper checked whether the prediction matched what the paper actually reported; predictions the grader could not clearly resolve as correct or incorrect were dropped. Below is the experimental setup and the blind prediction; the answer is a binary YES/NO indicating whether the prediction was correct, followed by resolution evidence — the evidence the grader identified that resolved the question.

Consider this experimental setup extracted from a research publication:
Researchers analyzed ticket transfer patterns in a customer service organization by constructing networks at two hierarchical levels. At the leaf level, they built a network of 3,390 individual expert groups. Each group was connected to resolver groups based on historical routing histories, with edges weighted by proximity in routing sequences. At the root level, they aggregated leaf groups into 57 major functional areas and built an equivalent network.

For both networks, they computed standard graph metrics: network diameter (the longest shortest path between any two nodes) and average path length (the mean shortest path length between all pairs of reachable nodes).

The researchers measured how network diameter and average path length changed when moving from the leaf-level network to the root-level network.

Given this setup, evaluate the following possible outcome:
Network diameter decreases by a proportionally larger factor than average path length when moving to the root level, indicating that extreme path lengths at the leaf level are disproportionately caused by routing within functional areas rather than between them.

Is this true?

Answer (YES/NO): YES